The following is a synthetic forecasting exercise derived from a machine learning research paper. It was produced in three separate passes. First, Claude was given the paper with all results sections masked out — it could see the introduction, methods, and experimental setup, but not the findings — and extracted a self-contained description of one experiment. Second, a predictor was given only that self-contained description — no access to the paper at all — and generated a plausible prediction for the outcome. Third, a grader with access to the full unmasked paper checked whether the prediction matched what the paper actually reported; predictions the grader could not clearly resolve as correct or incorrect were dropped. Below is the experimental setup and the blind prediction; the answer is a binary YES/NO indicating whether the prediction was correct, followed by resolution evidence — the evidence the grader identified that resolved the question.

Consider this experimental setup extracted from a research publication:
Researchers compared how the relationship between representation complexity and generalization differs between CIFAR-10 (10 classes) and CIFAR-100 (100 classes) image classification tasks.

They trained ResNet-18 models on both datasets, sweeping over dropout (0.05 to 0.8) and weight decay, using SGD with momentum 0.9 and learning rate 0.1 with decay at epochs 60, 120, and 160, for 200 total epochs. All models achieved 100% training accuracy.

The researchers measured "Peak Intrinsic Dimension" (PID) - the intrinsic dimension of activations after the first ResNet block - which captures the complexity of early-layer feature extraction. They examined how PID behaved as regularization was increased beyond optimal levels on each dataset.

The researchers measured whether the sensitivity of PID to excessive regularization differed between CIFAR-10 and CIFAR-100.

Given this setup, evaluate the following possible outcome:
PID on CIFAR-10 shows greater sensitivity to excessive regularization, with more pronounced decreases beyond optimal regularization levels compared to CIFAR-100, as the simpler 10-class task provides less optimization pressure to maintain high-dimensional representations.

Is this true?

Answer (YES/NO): NO